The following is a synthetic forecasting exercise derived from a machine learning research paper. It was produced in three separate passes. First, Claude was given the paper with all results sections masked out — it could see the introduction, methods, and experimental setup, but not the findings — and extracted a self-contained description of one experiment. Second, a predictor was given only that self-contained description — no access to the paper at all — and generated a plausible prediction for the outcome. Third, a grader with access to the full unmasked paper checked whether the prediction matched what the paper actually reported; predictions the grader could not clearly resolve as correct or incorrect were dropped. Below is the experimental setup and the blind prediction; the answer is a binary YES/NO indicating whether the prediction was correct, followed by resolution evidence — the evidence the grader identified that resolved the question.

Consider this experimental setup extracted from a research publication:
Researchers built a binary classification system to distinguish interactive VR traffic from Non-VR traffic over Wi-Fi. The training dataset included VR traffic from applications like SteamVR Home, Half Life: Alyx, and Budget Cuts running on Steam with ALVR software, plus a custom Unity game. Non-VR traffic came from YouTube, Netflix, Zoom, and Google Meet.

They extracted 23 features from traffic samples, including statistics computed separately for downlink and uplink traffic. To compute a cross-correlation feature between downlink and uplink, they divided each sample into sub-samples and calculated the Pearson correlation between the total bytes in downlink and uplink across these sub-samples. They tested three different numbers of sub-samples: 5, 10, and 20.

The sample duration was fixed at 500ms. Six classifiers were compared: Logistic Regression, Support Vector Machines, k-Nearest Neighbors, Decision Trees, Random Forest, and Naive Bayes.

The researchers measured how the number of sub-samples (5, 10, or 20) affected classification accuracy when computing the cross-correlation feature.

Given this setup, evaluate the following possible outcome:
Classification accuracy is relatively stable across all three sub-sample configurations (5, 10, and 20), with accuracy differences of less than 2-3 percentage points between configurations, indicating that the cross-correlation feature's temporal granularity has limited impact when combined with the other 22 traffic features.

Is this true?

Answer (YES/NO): NO